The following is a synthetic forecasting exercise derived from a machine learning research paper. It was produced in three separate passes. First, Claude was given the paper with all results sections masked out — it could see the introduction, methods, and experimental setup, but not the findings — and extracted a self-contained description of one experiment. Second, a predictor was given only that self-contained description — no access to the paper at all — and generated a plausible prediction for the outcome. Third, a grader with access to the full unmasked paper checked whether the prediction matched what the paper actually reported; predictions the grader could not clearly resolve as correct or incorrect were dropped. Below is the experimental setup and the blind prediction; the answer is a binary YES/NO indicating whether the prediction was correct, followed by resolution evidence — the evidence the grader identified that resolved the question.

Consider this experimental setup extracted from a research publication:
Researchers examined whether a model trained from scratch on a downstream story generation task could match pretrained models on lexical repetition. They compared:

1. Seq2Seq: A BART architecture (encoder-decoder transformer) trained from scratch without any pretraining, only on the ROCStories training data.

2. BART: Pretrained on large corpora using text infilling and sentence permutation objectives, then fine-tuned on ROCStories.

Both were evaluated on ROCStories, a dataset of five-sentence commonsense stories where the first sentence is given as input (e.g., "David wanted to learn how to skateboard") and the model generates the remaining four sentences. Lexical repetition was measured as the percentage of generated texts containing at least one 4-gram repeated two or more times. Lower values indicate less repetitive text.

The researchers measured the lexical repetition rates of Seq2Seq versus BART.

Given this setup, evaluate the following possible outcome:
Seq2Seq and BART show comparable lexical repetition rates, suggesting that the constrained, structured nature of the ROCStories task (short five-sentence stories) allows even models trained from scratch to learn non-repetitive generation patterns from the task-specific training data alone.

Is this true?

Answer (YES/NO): NO